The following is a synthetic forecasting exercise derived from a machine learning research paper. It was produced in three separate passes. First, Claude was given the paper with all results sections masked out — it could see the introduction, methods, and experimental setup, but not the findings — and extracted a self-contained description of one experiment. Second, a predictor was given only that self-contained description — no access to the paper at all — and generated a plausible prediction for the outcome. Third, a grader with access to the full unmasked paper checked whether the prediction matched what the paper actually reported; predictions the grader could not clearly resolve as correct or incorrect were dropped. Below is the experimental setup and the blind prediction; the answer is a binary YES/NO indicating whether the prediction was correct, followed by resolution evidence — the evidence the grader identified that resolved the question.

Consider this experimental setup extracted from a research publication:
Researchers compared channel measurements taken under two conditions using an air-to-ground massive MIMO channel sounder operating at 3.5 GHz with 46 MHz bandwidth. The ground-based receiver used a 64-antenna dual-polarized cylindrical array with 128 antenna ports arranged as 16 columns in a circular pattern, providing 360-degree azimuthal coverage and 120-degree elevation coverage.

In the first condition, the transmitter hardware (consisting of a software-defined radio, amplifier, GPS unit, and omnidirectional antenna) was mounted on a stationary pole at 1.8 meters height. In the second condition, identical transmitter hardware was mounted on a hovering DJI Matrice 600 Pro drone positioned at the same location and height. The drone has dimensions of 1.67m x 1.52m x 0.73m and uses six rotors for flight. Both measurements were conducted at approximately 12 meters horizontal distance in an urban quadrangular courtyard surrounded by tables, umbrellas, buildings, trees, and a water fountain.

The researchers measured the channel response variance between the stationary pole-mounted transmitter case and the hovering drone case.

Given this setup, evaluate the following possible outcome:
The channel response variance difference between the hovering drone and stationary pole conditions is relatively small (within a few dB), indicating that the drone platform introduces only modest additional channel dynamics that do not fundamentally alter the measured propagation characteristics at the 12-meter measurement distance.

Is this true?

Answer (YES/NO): NO